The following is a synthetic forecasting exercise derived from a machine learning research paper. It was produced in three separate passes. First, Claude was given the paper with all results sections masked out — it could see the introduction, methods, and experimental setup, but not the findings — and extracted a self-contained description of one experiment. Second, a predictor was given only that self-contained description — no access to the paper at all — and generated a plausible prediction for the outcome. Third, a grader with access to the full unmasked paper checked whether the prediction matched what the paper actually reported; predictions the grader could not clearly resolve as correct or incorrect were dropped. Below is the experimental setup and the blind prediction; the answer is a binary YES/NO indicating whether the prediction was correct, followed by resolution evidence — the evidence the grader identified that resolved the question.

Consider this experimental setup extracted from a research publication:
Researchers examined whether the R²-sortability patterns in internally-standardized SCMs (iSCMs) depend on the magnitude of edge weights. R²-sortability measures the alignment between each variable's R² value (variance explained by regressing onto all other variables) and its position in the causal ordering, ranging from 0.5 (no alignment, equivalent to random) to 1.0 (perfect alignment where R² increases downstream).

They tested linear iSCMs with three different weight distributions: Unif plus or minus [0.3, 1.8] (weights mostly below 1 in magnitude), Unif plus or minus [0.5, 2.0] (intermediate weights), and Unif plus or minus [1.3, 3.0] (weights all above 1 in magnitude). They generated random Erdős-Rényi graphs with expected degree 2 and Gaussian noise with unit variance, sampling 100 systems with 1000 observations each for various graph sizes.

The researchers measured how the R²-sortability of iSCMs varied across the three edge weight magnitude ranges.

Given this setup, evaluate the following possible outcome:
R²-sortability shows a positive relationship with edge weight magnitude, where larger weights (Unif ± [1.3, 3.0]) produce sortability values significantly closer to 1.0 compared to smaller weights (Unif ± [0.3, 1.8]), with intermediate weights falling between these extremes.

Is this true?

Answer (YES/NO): NO